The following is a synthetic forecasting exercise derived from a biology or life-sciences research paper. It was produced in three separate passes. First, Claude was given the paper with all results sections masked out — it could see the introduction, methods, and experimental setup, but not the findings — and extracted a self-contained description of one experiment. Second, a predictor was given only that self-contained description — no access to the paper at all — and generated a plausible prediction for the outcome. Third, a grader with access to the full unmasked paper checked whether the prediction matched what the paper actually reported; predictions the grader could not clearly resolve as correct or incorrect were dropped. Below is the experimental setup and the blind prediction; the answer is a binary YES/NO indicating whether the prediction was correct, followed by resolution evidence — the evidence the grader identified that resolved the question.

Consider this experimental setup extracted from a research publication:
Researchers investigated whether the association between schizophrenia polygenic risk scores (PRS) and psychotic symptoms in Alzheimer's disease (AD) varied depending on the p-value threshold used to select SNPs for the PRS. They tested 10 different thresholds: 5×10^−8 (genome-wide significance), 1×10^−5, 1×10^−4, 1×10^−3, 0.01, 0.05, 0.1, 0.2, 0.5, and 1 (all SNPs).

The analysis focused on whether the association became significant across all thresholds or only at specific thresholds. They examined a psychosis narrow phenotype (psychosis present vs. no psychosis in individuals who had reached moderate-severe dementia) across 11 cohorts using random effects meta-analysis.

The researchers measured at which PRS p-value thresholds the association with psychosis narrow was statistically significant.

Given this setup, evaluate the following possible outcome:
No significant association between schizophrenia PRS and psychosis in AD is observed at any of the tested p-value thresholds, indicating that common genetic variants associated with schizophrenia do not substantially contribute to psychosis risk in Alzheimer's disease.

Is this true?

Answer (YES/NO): NO